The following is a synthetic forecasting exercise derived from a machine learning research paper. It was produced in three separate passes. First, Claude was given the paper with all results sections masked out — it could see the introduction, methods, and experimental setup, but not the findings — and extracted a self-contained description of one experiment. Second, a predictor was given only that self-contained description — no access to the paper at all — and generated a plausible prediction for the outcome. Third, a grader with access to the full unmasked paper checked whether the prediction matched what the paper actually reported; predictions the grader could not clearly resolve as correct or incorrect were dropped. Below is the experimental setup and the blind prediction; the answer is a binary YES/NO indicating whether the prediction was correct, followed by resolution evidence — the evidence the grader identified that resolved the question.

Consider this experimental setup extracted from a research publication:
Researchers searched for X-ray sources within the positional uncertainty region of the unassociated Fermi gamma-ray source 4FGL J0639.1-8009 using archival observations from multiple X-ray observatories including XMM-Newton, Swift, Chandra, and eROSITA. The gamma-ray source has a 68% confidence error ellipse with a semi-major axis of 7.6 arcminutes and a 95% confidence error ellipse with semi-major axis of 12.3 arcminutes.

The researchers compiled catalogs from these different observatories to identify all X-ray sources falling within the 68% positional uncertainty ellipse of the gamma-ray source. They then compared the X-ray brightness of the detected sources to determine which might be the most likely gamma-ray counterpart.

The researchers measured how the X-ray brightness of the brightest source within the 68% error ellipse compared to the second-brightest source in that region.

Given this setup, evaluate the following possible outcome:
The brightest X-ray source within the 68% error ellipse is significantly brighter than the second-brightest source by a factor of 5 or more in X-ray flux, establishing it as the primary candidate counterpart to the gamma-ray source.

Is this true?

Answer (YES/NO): NO